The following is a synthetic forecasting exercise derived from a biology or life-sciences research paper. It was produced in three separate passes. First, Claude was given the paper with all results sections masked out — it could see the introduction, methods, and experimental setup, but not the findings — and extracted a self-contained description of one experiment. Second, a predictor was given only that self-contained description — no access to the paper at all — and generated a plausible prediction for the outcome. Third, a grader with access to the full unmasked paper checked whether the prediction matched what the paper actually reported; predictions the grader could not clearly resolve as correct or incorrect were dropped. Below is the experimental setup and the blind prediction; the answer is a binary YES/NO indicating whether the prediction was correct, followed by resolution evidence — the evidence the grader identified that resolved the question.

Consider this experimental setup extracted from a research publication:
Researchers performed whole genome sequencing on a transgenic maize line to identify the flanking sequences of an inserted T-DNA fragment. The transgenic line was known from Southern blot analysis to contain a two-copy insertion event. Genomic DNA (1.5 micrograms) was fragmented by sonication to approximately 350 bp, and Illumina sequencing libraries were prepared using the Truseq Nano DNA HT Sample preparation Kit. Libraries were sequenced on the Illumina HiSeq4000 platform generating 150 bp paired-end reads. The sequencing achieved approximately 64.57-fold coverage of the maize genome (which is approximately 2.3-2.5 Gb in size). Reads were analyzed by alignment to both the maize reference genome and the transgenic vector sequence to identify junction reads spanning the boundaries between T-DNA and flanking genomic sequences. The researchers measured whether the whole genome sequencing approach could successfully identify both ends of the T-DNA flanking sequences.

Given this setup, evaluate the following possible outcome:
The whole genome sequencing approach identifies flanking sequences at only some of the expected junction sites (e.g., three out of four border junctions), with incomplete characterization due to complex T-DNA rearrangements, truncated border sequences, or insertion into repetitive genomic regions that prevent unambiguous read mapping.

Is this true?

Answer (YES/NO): YES